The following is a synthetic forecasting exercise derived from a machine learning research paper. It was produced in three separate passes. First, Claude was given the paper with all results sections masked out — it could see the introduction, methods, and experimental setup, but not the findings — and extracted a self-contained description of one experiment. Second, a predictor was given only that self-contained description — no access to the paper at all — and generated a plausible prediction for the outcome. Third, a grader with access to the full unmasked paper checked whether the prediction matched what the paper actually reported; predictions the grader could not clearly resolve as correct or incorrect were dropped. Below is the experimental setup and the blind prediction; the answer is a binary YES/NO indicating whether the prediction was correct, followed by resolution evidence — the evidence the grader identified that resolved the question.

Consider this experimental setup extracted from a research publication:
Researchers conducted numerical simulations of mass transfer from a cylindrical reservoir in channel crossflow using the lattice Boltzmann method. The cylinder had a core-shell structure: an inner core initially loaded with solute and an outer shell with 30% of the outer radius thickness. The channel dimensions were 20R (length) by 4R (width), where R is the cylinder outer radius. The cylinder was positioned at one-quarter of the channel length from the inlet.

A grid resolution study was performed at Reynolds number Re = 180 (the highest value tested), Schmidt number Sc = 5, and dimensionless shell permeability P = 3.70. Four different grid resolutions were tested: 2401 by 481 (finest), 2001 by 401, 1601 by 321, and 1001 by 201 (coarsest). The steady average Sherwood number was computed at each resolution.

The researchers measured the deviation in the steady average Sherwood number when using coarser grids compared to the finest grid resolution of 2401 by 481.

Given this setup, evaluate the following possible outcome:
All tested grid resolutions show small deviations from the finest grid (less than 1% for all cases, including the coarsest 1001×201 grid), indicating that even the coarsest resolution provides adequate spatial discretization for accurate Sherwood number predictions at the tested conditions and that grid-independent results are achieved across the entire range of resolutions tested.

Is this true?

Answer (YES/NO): NO